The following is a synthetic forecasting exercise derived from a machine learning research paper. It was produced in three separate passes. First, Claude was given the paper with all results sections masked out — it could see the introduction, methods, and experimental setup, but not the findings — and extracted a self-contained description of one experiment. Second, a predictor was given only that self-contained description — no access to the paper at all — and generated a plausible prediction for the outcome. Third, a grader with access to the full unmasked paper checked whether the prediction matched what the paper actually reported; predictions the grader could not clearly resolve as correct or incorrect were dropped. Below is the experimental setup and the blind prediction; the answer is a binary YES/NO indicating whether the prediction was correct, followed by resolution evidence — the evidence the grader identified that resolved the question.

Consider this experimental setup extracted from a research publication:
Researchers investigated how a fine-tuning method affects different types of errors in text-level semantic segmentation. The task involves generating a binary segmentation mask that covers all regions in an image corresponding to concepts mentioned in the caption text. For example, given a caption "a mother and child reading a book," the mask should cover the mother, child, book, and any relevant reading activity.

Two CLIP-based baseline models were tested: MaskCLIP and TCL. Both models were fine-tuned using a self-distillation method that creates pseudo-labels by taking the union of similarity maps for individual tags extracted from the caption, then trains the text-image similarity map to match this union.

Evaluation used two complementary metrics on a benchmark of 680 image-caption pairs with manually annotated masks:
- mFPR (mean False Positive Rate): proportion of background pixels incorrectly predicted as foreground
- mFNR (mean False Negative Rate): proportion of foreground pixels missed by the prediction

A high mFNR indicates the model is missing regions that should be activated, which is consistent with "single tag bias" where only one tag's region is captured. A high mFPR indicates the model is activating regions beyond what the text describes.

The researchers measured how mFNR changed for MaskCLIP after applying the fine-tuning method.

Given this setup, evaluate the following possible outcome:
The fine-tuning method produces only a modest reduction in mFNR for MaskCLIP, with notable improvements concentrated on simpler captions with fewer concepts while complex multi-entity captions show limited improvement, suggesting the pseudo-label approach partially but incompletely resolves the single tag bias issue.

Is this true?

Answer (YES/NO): NO